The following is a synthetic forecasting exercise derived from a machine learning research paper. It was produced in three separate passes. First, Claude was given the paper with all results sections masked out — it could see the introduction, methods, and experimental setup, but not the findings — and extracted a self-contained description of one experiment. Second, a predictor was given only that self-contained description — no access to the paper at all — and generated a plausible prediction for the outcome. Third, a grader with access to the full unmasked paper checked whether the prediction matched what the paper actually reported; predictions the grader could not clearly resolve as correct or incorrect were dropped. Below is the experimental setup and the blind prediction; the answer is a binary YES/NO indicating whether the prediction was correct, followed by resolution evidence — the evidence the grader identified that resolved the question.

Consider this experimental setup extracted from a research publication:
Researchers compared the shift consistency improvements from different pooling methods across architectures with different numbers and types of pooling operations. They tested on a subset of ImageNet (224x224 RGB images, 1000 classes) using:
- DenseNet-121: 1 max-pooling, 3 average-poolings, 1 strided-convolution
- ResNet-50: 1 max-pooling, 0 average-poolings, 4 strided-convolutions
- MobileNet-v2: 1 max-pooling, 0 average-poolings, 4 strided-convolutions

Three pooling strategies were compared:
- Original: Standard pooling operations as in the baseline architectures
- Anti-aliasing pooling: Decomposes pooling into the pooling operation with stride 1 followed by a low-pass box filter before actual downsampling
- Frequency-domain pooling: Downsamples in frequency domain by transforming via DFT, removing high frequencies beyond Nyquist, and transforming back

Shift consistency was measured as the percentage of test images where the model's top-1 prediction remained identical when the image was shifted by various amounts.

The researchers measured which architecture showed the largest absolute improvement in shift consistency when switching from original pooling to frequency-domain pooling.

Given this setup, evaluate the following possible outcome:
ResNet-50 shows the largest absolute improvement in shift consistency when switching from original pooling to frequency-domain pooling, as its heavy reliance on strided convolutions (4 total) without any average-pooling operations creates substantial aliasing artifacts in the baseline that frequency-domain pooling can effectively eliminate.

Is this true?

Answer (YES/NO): YES